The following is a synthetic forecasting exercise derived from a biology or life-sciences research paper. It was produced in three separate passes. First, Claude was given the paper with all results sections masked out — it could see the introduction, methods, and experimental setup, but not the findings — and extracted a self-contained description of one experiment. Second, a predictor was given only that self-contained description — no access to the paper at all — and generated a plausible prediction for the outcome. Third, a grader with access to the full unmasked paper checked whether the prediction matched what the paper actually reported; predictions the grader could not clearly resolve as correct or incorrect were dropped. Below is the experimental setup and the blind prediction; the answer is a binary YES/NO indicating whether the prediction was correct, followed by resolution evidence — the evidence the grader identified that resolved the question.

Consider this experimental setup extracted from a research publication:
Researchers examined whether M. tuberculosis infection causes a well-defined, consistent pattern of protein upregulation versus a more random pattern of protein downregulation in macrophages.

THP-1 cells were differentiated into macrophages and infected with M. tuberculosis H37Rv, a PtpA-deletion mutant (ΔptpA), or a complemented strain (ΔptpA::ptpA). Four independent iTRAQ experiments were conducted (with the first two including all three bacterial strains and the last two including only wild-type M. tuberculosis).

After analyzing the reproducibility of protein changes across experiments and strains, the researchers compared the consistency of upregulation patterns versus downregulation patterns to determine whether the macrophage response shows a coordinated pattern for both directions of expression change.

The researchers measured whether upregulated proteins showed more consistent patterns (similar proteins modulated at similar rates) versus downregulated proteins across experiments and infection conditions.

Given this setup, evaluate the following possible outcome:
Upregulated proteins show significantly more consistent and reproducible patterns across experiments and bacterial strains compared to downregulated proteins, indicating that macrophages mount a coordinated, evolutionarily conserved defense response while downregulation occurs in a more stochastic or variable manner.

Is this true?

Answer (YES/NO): YES